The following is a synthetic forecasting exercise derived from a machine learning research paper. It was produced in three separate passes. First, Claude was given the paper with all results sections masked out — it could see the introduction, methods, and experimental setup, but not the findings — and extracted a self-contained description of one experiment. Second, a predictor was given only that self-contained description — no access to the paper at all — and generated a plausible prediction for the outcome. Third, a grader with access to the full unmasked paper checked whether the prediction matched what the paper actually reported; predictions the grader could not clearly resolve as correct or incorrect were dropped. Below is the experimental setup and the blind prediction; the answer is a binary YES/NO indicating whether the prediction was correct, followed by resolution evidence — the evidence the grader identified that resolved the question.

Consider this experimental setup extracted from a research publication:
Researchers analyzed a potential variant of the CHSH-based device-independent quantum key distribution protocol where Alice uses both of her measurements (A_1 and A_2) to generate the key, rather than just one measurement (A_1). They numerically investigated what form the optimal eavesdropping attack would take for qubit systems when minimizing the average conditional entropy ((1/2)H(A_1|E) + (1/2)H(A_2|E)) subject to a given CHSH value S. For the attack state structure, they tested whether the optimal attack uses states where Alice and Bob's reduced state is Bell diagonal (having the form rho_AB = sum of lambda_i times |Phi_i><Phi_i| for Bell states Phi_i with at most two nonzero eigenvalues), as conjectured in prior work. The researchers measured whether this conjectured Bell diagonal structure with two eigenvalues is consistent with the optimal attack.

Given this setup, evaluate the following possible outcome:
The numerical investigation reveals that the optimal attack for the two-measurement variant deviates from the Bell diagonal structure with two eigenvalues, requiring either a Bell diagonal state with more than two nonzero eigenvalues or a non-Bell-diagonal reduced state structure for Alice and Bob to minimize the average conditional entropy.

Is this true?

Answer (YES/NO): YES